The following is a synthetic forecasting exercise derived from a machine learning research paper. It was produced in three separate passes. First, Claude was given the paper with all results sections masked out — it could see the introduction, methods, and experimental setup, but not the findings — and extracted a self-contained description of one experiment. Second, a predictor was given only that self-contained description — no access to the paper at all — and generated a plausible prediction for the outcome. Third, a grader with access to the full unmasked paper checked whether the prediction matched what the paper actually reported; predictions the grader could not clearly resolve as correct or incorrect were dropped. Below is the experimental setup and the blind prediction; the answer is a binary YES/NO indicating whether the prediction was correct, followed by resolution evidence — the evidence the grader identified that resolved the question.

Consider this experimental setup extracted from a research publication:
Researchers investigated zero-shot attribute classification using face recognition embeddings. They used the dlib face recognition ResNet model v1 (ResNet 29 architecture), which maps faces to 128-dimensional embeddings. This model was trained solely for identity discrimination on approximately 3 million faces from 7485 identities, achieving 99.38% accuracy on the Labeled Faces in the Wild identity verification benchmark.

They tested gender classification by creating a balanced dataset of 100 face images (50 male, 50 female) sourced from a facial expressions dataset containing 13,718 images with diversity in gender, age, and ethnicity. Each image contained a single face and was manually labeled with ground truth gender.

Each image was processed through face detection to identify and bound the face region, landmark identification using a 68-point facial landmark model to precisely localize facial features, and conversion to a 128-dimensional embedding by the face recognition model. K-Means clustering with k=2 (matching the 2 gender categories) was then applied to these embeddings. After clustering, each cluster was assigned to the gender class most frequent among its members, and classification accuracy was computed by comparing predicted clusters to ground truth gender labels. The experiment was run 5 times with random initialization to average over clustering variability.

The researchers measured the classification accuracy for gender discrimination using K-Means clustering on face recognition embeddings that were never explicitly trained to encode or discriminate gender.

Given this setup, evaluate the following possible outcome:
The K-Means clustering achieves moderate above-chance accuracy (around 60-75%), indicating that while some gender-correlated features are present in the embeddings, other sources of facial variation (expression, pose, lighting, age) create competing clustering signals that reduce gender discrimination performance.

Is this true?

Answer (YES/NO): NO